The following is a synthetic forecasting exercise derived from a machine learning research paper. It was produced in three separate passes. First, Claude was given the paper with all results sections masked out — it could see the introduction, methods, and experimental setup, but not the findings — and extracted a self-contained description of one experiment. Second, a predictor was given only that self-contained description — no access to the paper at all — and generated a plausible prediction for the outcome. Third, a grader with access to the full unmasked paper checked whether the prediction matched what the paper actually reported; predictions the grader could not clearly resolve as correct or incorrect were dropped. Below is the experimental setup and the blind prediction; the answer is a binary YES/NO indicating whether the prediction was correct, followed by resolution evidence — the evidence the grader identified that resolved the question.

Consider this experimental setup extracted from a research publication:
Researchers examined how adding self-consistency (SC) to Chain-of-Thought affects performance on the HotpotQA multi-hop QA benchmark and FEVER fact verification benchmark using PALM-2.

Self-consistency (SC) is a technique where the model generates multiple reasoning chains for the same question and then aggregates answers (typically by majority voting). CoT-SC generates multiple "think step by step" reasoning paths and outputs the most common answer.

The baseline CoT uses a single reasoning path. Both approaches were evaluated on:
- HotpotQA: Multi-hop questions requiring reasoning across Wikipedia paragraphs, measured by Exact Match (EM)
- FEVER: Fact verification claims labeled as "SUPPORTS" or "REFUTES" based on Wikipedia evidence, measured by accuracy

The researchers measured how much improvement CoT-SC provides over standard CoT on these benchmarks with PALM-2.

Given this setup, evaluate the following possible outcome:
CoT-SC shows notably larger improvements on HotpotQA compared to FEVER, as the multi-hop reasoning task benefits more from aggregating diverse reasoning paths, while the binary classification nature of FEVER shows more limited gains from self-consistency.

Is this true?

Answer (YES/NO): NO